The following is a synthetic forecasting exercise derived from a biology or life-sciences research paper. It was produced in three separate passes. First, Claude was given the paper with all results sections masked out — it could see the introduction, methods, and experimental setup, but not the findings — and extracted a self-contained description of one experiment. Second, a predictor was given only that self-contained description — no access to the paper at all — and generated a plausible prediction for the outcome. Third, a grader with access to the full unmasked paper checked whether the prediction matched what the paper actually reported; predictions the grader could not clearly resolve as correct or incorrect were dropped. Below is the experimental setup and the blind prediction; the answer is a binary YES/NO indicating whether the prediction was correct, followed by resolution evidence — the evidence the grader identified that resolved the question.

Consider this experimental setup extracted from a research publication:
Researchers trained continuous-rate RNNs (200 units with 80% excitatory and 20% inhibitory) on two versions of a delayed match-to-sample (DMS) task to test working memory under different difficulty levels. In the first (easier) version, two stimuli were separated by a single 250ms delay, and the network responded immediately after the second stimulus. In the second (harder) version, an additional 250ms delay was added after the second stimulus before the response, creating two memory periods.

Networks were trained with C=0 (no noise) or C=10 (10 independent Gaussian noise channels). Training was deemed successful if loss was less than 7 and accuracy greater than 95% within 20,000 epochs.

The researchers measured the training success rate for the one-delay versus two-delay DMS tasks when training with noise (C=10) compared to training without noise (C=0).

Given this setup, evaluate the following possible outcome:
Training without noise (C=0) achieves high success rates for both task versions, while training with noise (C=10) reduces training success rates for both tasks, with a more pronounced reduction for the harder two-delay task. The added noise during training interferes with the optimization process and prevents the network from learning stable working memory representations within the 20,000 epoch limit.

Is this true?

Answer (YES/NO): NO